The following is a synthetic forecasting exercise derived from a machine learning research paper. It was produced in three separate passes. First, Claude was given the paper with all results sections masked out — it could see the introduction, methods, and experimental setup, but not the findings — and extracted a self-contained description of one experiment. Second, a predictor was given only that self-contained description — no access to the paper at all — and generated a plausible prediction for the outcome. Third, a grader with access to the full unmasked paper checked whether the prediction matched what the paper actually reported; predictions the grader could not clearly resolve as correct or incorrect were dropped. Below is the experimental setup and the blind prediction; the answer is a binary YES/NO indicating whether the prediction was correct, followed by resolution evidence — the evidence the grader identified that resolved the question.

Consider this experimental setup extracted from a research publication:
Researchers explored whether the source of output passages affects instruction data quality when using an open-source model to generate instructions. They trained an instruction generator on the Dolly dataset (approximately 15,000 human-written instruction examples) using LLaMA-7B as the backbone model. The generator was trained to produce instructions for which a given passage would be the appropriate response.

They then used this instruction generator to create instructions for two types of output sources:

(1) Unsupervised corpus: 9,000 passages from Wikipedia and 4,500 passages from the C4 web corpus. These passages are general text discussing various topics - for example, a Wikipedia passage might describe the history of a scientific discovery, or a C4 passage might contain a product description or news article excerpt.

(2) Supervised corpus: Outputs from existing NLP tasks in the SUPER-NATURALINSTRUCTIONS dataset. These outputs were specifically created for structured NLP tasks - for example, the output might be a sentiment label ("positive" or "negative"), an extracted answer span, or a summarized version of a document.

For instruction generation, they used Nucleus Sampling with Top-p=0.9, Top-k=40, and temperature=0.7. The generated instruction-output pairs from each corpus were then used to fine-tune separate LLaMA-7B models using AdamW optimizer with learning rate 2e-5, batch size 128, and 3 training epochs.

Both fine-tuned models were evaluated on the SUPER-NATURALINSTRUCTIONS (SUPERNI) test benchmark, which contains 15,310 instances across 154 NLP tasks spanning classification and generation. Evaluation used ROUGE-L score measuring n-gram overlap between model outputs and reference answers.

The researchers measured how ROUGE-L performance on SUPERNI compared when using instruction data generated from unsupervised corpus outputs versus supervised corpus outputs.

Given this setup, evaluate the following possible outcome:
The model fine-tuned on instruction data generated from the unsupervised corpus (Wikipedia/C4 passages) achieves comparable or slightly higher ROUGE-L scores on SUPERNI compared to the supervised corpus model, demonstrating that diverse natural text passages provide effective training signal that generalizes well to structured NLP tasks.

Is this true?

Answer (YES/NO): NO